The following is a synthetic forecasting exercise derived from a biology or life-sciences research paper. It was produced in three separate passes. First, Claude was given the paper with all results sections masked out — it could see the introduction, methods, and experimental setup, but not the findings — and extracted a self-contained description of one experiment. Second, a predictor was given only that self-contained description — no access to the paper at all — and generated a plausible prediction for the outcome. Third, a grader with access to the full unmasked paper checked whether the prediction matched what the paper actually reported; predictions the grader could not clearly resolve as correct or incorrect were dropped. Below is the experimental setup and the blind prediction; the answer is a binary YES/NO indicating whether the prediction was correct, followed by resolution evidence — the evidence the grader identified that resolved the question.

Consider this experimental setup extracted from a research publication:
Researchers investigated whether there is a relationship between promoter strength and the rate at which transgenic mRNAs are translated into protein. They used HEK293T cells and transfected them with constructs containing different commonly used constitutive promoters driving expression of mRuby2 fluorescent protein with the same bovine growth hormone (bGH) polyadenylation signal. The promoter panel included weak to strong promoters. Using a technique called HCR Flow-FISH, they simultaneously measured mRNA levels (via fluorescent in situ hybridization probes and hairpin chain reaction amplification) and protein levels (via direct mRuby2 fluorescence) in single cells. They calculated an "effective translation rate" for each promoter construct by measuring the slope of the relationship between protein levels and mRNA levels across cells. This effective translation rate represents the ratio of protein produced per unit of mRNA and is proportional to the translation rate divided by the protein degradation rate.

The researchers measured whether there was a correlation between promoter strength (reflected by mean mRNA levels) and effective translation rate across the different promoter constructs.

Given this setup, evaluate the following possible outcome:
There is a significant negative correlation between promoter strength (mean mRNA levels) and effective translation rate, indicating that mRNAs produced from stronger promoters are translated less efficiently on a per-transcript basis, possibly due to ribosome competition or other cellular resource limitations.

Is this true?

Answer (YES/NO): NO